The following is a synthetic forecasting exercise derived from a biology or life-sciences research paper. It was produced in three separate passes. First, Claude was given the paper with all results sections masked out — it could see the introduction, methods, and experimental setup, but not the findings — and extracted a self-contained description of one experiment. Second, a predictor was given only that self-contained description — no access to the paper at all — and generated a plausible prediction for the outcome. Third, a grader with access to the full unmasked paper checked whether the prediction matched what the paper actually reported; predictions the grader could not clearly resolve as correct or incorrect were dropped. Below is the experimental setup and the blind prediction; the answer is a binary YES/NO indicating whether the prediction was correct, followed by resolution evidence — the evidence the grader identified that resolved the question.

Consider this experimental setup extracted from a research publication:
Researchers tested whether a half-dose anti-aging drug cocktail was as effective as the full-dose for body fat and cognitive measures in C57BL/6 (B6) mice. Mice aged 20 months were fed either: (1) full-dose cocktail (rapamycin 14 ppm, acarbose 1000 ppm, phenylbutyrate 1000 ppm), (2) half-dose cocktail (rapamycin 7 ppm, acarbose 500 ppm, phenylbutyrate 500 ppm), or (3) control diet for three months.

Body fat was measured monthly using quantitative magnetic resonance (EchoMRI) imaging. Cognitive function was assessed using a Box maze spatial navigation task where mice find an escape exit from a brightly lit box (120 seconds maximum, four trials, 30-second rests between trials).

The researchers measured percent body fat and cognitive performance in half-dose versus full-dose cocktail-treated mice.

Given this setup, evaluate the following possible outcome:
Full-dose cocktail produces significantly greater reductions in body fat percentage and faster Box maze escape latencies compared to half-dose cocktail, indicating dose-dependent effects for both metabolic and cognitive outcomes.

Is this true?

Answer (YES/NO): NO